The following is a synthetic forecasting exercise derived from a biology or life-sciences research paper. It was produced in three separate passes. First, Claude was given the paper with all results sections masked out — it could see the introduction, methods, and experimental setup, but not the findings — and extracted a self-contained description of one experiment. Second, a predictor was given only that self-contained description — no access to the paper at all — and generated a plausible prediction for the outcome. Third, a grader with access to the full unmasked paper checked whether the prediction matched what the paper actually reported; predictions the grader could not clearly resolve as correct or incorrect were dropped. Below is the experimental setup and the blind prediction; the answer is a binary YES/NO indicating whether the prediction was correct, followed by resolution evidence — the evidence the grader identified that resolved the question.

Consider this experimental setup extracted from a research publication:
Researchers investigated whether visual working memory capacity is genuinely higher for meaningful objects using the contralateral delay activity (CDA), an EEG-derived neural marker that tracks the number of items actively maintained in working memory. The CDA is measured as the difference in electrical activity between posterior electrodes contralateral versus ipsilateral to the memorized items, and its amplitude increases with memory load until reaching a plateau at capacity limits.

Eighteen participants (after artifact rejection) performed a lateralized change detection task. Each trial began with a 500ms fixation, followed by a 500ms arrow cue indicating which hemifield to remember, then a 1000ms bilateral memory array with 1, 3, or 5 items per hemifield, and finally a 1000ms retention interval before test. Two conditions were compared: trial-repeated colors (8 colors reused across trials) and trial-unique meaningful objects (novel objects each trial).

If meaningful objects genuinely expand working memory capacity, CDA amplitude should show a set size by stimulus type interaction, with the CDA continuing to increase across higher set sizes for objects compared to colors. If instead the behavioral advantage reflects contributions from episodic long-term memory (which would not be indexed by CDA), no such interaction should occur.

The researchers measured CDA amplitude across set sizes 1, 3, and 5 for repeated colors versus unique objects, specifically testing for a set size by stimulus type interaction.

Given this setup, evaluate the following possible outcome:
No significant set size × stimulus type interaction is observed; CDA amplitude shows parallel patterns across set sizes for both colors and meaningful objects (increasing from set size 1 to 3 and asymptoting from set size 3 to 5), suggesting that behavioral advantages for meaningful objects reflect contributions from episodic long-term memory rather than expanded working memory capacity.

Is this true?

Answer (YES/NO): YES